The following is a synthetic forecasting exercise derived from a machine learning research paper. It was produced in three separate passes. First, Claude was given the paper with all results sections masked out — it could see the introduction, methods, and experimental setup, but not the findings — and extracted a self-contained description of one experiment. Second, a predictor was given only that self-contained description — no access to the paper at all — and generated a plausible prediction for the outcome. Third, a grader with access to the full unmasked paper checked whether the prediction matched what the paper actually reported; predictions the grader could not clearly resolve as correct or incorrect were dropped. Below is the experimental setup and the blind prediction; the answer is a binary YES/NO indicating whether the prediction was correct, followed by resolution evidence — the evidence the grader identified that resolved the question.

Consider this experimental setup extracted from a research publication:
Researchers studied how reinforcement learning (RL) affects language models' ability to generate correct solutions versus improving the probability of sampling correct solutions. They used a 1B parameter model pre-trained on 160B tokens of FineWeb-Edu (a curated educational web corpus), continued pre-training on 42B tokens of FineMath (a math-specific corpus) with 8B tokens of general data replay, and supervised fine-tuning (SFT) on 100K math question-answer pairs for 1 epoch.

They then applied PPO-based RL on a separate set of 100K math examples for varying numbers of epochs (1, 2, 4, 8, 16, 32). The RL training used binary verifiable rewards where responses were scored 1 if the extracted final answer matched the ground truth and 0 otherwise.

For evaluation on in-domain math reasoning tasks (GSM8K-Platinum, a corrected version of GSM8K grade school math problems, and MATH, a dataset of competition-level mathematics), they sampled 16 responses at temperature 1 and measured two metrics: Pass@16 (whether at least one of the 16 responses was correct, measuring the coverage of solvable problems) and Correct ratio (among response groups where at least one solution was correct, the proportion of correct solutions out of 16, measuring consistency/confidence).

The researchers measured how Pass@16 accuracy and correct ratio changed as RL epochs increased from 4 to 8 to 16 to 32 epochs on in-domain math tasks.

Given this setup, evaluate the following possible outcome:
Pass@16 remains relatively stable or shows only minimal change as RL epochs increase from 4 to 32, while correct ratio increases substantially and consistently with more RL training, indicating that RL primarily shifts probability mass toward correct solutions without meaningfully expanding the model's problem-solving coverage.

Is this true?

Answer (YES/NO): NO